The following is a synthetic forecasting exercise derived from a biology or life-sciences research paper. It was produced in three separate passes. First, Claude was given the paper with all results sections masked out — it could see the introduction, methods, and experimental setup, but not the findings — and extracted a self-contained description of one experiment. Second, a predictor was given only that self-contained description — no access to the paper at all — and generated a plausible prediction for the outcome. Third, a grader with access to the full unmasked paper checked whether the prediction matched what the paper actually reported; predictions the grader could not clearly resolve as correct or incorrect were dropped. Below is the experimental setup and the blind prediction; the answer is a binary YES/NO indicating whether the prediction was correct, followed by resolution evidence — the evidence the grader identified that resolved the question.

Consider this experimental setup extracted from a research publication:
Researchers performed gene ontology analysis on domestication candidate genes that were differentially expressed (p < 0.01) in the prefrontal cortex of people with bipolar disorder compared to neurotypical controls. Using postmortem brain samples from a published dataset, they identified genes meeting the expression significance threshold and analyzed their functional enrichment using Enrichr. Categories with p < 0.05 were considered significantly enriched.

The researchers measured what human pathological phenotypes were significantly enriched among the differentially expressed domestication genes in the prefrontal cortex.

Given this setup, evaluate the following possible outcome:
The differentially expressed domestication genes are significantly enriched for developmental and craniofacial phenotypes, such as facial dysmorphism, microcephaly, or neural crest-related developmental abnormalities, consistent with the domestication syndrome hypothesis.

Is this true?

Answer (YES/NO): NO